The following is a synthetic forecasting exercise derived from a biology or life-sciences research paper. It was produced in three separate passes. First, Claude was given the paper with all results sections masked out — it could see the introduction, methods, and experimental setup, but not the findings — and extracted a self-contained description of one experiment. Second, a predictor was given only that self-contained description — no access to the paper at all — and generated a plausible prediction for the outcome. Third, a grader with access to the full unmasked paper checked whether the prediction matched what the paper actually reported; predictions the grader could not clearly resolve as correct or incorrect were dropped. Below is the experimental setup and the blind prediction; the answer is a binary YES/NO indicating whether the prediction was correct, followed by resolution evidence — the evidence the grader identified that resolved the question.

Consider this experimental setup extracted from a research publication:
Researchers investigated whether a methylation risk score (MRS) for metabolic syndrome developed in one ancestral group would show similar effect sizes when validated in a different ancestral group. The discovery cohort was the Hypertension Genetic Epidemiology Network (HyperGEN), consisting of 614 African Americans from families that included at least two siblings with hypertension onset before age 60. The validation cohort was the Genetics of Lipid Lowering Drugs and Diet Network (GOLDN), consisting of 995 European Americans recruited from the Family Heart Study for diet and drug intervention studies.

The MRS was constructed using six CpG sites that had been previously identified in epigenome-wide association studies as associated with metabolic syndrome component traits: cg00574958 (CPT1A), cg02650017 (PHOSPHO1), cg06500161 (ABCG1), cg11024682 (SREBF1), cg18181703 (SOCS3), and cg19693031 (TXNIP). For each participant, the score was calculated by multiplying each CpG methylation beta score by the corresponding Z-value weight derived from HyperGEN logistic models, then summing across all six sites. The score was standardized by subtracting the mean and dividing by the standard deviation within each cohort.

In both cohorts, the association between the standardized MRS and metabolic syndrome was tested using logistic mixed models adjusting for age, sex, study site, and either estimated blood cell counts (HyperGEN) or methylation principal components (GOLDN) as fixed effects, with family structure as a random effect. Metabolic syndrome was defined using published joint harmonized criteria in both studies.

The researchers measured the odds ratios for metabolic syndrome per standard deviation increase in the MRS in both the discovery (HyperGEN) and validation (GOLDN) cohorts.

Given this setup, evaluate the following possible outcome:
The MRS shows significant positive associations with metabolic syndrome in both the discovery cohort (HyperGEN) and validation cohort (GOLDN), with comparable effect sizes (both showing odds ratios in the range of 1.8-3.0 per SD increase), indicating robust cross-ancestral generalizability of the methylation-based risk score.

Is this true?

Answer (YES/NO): YES